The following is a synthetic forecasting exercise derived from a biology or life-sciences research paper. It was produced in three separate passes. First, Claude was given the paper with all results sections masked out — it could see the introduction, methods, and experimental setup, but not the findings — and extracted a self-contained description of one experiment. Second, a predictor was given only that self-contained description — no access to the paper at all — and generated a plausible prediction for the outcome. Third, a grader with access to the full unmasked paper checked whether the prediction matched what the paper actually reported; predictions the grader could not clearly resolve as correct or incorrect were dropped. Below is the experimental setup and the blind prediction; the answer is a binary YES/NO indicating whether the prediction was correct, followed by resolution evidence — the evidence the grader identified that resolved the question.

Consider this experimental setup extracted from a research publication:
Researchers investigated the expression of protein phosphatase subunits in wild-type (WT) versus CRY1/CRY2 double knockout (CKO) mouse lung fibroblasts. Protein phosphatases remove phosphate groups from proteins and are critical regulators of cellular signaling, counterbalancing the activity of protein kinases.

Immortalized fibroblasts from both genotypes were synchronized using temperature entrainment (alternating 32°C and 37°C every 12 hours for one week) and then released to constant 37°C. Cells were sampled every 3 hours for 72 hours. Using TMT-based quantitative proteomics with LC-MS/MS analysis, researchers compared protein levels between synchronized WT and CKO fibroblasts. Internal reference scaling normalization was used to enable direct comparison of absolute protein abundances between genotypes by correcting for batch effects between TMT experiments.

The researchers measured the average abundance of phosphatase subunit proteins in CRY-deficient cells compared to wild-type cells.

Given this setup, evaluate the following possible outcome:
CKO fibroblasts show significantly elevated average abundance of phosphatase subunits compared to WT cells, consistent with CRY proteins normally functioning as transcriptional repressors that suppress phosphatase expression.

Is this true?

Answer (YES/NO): NO